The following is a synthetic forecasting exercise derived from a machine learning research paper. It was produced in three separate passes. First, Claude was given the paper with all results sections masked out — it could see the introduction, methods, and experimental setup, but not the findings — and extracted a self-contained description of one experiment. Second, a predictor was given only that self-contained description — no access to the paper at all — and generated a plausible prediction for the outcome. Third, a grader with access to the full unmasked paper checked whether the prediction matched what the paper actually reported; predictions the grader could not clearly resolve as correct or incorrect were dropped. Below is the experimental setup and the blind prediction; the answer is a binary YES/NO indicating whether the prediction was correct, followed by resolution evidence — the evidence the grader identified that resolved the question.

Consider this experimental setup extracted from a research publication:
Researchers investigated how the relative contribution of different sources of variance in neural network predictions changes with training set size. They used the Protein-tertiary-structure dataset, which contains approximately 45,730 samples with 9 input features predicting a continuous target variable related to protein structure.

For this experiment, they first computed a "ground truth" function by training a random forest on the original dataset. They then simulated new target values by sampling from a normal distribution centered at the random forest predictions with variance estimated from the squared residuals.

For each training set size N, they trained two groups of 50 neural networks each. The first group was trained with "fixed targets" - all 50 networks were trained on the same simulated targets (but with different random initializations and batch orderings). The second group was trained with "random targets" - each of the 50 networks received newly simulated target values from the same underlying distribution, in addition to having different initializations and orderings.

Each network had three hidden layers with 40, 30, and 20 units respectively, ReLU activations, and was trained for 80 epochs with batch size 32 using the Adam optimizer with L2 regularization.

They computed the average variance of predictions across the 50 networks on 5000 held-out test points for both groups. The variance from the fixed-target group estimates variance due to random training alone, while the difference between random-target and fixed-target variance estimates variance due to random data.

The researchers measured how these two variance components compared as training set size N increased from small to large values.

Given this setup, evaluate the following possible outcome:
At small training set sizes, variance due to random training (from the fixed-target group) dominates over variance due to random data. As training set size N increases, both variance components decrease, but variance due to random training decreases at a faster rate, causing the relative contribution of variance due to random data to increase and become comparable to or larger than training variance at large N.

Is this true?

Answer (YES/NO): NO